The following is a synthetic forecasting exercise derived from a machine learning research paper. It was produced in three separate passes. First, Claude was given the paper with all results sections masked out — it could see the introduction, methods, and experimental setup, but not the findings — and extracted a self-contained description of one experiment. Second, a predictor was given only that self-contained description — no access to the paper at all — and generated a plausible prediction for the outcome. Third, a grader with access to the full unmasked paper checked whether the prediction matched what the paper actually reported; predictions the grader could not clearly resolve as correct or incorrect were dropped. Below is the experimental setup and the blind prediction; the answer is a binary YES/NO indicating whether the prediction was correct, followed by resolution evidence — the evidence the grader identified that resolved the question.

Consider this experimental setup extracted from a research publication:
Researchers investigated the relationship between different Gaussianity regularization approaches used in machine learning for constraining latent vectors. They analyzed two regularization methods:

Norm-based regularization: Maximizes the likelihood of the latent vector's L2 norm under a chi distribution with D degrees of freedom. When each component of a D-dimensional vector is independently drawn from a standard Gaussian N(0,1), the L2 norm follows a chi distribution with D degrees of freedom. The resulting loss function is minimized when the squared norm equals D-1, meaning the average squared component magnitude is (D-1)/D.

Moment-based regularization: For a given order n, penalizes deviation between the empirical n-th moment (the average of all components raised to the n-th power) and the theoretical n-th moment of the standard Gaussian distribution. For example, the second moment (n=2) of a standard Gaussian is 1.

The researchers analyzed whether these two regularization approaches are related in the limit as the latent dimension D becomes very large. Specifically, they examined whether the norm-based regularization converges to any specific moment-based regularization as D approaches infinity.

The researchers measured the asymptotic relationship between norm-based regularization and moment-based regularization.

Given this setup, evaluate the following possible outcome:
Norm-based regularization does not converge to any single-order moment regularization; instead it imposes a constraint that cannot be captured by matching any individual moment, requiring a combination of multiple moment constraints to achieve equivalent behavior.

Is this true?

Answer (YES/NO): NO